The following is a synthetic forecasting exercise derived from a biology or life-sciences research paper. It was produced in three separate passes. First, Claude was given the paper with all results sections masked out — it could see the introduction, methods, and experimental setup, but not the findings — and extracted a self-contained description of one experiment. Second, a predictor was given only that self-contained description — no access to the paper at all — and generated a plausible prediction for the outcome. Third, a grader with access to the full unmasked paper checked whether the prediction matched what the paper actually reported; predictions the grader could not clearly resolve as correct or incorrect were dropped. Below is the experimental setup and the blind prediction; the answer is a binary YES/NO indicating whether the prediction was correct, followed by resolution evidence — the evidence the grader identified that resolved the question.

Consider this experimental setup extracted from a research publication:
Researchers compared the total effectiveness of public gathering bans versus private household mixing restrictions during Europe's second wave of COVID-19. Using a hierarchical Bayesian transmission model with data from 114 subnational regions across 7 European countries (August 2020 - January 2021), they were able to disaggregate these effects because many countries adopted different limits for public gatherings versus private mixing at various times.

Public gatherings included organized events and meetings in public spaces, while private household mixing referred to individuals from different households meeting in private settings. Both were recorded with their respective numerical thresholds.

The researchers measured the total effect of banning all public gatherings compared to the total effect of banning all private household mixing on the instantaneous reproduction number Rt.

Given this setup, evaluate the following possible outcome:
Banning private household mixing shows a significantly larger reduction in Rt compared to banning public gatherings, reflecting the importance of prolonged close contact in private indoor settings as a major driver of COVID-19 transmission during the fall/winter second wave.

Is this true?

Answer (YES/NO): NO